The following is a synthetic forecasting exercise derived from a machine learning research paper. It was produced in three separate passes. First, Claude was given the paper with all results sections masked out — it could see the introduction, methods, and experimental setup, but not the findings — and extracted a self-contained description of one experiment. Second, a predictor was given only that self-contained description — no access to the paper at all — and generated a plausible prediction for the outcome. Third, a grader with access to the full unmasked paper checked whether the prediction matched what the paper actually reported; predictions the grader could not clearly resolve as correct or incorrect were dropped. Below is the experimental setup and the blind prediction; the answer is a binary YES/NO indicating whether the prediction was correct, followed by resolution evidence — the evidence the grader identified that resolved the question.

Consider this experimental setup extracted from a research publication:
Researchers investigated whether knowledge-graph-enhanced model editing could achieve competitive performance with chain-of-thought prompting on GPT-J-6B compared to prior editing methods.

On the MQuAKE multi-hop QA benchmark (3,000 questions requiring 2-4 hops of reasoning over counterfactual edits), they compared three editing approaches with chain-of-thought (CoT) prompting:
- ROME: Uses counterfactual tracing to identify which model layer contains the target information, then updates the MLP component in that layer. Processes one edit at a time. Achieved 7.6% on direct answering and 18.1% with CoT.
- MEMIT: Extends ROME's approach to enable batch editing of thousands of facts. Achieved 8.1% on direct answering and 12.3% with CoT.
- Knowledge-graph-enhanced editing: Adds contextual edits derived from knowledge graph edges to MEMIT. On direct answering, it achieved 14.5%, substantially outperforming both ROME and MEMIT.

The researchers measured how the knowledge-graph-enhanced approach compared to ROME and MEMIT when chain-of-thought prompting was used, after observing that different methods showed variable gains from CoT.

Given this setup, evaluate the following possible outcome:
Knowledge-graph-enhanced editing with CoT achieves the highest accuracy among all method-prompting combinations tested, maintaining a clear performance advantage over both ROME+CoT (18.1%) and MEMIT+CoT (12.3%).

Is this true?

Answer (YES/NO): NO